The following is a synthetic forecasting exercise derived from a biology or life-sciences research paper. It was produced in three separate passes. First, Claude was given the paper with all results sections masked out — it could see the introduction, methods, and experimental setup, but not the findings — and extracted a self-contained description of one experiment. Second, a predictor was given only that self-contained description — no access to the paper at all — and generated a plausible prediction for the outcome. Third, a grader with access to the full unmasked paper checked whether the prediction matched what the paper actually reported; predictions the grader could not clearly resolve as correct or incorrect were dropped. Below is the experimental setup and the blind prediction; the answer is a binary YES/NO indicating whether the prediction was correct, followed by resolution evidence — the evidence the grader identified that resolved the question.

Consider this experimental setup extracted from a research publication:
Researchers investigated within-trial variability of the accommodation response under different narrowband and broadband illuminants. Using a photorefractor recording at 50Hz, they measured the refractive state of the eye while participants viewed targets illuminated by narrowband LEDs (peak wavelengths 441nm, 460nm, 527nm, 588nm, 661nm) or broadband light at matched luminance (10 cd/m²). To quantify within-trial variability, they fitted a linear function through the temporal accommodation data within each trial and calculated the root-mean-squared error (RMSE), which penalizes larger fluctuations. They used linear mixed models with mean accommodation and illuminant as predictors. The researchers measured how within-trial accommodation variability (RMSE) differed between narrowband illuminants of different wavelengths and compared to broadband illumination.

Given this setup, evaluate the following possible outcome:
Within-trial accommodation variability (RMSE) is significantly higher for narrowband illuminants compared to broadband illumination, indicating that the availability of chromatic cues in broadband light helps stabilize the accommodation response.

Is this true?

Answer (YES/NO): NO